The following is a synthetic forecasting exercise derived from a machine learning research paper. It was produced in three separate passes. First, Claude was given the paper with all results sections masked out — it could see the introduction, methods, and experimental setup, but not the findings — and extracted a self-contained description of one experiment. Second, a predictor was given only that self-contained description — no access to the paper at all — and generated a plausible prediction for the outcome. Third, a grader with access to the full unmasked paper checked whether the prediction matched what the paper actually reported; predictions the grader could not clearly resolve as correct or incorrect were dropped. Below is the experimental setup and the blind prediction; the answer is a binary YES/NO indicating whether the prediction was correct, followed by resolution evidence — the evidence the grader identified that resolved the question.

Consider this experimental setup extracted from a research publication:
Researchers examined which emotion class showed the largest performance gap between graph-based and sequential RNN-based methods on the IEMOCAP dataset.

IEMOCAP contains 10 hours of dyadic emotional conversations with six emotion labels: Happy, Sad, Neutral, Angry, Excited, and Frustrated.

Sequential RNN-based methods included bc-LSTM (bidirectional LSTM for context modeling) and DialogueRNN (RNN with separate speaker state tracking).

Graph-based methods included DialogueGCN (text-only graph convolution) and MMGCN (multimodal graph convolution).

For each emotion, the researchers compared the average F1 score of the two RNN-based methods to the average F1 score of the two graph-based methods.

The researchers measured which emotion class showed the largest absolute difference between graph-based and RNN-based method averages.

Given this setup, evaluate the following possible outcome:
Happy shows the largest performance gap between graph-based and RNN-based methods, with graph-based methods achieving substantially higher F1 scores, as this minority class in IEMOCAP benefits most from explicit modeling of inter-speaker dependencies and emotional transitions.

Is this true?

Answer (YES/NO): YES